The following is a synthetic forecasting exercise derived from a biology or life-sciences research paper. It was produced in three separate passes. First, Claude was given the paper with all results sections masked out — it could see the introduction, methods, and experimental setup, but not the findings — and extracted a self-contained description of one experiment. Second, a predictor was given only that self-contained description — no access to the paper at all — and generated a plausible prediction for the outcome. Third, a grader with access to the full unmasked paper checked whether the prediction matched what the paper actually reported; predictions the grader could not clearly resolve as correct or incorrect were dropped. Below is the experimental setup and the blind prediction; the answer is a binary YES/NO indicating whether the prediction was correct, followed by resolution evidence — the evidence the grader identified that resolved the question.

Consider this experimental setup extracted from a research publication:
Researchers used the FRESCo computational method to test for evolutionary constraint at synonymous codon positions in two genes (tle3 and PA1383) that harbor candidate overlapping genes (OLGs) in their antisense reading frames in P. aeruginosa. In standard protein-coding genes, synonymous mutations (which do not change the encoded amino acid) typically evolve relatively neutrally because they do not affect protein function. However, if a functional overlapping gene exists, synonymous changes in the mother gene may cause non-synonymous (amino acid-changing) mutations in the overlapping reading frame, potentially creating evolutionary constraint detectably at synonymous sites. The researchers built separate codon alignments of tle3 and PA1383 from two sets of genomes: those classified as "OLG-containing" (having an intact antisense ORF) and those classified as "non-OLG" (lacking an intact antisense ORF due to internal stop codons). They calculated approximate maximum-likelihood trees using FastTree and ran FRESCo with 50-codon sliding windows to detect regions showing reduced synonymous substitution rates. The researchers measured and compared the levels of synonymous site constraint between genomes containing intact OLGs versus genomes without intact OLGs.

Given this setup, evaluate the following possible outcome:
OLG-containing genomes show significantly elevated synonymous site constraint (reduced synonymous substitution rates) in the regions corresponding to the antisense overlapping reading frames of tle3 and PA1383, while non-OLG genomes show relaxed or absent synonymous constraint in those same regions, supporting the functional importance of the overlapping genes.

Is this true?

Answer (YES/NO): NO